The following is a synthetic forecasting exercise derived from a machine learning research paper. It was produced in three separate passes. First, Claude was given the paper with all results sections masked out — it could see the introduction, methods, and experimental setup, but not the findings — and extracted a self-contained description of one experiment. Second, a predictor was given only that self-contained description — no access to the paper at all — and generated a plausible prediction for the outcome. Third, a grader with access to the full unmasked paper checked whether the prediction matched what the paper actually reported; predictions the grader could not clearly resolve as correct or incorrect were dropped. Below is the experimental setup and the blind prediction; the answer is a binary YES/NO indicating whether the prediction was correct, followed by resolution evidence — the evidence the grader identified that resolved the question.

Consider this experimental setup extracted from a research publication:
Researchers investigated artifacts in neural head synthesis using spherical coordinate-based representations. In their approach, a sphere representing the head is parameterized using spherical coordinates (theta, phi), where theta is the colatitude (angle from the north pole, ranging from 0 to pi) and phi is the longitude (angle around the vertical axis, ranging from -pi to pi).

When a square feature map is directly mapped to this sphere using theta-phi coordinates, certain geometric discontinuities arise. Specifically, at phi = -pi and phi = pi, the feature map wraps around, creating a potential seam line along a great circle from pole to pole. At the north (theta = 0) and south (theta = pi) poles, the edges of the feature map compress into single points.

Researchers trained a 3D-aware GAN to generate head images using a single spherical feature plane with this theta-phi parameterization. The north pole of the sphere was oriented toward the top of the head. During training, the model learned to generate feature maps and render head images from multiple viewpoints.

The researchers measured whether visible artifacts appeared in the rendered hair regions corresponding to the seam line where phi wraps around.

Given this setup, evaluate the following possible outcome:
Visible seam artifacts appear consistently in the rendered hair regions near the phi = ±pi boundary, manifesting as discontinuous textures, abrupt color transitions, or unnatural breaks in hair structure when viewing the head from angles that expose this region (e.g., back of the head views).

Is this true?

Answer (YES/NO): YES